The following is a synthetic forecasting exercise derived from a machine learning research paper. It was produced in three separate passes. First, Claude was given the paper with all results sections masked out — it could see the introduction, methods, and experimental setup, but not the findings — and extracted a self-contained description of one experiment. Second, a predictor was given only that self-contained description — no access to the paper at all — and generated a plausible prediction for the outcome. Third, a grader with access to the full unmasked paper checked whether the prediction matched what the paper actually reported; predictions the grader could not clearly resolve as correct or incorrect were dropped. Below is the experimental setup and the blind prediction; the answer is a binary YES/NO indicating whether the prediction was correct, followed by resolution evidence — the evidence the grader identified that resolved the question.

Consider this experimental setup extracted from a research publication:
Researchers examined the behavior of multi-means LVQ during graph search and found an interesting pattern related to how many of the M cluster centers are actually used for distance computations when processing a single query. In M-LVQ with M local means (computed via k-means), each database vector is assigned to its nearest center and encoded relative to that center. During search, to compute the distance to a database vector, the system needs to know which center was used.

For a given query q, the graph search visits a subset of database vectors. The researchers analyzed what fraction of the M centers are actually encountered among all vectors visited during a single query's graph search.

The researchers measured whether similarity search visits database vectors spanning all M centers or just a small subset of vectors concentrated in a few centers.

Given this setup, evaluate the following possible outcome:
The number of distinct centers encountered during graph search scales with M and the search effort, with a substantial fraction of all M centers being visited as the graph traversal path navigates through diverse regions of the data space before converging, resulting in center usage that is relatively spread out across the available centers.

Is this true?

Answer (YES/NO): NO